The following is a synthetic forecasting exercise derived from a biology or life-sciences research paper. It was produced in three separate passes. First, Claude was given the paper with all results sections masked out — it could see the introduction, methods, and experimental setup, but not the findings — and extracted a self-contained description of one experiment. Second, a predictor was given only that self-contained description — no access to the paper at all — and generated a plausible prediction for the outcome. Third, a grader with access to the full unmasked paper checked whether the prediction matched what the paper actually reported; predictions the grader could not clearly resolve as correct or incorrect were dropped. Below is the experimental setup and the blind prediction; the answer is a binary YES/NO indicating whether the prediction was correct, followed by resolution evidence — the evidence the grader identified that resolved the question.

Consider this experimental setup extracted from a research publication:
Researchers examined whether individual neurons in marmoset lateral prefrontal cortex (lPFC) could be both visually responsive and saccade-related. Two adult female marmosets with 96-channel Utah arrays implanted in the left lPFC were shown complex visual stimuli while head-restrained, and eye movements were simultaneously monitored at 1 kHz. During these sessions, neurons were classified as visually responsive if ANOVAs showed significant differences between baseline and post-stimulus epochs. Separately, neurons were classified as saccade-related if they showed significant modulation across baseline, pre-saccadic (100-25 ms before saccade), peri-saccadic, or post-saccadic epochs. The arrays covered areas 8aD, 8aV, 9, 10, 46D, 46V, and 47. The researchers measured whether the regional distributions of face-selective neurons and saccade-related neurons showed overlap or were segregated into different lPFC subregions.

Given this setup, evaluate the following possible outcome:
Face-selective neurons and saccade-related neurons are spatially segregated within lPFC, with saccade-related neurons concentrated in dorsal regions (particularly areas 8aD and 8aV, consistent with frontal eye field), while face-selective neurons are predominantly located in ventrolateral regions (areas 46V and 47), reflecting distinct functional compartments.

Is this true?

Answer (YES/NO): NO